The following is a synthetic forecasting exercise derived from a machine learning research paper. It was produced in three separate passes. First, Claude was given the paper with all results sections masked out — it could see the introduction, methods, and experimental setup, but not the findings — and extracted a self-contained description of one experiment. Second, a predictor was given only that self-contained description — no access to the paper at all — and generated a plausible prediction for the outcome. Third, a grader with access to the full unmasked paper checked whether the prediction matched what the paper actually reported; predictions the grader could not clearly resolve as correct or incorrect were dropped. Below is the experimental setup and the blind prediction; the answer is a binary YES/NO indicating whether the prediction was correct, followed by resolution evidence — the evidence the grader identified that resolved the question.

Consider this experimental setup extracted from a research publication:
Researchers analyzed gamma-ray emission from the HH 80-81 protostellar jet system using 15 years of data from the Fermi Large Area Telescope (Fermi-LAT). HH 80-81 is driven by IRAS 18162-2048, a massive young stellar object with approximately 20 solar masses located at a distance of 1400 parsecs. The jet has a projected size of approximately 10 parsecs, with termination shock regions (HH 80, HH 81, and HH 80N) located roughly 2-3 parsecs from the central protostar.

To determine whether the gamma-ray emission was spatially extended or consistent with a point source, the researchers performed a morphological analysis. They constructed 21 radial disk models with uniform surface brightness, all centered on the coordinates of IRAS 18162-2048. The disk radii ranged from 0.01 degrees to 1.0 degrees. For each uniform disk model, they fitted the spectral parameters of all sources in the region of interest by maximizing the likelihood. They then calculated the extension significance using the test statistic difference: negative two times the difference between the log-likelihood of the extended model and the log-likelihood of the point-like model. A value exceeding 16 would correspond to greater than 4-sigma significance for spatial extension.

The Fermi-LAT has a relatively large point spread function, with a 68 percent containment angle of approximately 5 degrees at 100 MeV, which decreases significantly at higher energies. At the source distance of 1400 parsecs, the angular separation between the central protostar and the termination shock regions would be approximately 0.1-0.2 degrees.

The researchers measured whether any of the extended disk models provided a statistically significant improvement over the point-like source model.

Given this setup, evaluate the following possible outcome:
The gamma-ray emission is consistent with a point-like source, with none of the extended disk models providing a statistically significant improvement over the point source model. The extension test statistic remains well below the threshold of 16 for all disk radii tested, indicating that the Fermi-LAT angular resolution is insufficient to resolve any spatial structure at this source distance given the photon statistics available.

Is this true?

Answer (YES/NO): YES